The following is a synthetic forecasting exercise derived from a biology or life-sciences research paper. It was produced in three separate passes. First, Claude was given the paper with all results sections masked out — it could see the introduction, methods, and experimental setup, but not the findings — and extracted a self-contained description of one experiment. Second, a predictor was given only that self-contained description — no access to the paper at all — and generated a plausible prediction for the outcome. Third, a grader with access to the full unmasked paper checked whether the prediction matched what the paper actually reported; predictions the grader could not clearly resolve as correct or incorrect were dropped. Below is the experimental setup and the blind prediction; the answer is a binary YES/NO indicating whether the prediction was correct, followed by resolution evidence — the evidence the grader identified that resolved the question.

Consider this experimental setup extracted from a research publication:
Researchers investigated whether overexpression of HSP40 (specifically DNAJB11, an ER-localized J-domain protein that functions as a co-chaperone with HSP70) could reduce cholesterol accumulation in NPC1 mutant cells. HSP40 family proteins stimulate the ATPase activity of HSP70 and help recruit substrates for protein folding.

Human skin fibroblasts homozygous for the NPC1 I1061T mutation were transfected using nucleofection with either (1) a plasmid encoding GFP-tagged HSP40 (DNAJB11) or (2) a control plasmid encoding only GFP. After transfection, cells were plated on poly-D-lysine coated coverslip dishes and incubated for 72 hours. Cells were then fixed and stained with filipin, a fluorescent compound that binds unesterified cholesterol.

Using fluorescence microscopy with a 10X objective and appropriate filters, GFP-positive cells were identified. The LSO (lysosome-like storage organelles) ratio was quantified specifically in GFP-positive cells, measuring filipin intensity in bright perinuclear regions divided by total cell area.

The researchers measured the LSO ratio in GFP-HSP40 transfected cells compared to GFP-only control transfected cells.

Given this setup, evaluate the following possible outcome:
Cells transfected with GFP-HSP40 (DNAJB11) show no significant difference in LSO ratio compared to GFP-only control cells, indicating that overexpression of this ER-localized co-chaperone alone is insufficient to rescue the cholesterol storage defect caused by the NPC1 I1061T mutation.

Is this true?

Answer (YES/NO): NO